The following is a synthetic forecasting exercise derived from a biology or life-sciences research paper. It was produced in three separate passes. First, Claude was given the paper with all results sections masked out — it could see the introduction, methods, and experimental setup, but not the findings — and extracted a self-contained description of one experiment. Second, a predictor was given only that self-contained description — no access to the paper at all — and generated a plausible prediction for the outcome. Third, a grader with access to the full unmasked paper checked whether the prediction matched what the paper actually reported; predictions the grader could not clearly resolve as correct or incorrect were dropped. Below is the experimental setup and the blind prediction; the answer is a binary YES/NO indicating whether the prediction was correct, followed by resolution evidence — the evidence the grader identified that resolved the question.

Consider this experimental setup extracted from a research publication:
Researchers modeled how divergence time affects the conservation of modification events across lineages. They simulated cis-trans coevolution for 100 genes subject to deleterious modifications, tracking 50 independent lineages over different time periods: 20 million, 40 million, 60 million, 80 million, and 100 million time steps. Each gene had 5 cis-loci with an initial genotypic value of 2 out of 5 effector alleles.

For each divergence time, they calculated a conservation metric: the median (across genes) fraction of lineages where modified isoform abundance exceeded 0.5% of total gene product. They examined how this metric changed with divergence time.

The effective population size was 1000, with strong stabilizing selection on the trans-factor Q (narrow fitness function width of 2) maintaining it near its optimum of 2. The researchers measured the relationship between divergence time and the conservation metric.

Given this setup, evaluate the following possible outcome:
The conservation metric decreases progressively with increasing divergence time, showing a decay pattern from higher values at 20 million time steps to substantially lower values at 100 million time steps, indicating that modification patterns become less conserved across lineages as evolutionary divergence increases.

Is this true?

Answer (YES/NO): YES